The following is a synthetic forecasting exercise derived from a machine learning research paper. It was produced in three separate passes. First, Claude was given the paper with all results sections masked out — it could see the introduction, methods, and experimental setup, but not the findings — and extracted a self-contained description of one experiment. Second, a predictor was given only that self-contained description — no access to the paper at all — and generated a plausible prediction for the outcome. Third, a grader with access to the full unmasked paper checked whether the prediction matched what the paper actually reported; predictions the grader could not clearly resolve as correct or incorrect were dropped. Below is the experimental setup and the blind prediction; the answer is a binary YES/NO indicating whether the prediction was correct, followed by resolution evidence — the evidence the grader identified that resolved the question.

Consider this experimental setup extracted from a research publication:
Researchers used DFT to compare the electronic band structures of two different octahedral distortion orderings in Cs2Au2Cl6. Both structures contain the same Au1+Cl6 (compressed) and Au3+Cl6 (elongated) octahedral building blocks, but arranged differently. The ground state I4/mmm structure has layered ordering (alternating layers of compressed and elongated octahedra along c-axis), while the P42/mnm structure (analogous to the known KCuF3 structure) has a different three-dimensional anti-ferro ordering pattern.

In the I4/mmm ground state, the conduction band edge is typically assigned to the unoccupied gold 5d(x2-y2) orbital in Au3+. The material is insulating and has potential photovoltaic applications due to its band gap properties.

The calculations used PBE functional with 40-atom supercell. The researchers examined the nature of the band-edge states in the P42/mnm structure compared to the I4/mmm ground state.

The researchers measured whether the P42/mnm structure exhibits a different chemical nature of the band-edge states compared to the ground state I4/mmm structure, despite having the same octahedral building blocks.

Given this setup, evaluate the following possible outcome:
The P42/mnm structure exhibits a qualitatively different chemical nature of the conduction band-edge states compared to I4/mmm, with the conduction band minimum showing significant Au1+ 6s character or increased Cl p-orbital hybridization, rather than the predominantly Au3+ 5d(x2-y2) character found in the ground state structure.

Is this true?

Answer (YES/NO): NO